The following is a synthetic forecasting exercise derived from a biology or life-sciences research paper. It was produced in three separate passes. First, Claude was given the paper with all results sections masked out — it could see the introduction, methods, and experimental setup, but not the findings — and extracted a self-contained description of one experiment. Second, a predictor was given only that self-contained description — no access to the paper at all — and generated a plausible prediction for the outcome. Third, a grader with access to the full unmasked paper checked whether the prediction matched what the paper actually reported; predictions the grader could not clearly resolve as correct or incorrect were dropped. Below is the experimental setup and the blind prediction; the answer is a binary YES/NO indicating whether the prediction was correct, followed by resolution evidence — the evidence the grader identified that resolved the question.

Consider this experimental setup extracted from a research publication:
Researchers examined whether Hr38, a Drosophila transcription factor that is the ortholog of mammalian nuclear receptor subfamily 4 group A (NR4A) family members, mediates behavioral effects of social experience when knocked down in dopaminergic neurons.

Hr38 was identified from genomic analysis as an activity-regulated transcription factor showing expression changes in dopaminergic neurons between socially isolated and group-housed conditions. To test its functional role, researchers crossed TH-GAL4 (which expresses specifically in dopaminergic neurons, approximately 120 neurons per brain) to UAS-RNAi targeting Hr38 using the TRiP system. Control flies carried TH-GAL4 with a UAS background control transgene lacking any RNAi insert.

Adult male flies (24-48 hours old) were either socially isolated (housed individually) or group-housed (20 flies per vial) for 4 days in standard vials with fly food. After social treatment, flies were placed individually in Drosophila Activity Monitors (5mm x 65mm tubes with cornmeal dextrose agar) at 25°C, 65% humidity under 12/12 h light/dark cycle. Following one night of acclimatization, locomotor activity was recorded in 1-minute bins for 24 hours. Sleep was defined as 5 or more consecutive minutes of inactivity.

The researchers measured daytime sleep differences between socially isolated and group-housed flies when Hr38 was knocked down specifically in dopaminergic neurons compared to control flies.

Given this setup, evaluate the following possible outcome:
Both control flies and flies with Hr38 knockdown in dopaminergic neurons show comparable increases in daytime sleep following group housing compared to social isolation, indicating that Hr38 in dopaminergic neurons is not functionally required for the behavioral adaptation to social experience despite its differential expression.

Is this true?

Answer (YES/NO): NO